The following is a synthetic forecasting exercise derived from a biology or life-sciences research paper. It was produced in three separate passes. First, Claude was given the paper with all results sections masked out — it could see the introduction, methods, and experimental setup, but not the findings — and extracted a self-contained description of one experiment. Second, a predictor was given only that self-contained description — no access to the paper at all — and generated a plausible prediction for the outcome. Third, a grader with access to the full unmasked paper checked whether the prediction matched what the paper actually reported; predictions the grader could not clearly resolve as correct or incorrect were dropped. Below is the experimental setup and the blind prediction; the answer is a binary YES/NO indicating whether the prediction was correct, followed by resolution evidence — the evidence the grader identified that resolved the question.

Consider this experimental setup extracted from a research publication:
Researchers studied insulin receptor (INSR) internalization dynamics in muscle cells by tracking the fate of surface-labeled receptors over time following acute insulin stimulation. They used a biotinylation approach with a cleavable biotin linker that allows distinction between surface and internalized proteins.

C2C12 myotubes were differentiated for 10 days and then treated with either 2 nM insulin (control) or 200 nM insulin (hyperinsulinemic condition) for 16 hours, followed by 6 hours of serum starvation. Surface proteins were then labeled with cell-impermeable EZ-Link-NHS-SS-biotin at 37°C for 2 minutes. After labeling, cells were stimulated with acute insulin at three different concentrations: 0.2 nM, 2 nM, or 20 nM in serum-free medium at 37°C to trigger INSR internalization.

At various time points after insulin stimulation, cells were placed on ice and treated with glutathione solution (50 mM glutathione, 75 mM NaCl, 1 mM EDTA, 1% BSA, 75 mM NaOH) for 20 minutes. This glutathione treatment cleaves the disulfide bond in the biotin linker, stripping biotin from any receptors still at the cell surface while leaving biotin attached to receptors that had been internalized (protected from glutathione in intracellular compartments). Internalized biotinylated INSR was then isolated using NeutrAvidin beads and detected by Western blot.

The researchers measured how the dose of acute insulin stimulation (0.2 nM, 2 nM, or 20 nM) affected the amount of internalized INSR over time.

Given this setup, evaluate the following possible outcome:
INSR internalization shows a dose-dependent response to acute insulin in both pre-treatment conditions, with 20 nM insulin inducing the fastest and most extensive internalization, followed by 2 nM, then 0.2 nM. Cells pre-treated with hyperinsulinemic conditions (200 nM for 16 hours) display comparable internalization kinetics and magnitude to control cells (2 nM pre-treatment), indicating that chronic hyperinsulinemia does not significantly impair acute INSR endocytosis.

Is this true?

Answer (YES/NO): NO